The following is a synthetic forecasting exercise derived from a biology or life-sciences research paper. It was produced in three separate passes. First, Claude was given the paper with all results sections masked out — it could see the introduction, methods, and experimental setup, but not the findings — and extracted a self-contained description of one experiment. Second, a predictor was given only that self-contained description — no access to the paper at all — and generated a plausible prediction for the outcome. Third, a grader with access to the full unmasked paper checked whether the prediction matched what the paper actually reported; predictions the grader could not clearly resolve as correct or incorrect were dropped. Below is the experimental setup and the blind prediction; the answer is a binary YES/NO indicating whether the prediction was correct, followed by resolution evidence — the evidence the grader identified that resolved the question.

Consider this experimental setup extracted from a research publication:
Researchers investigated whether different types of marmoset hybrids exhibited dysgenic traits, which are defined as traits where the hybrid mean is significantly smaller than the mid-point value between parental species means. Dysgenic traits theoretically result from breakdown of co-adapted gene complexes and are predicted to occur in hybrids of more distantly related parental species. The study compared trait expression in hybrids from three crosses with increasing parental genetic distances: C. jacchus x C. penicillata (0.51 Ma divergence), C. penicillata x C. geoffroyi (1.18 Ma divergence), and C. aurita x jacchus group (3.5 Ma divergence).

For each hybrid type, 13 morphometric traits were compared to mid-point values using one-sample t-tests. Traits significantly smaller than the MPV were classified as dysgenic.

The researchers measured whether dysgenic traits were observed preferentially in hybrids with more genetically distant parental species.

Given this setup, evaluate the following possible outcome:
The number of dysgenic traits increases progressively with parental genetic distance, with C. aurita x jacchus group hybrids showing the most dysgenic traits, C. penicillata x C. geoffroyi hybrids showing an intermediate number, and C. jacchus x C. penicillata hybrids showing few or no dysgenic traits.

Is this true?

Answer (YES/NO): NO